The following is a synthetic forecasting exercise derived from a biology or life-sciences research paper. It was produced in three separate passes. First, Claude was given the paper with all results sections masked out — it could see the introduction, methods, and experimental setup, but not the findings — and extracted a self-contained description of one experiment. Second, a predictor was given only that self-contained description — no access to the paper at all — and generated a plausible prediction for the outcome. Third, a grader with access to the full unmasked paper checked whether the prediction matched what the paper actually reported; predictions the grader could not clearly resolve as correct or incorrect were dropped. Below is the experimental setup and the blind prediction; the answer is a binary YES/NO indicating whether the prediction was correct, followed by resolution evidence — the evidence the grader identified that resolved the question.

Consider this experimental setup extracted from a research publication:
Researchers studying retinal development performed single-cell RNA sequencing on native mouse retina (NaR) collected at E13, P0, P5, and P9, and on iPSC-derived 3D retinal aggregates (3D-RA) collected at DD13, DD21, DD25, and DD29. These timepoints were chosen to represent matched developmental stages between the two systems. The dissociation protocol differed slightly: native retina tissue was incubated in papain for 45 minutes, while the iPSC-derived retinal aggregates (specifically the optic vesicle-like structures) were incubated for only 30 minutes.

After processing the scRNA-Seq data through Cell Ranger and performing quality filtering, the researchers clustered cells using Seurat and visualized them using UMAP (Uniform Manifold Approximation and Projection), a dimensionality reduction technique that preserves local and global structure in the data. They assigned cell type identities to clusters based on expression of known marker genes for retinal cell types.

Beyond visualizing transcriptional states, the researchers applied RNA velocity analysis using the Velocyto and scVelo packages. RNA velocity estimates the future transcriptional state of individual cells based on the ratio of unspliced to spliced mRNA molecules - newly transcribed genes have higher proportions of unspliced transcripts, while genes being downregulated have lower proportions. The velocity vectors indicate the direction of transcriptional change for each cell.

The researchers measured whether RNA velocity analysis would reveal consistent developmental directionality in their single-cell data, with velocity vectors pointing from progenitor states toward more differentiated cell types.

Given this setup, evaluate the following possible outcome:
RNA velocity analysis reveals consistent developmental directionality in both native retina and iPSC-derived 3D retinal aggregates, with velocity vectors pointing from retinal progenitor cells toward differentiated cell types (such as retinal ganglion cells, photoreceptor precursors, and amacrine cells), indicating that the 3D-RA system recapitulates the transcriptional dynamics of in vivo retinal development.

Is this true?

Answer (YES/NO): NO